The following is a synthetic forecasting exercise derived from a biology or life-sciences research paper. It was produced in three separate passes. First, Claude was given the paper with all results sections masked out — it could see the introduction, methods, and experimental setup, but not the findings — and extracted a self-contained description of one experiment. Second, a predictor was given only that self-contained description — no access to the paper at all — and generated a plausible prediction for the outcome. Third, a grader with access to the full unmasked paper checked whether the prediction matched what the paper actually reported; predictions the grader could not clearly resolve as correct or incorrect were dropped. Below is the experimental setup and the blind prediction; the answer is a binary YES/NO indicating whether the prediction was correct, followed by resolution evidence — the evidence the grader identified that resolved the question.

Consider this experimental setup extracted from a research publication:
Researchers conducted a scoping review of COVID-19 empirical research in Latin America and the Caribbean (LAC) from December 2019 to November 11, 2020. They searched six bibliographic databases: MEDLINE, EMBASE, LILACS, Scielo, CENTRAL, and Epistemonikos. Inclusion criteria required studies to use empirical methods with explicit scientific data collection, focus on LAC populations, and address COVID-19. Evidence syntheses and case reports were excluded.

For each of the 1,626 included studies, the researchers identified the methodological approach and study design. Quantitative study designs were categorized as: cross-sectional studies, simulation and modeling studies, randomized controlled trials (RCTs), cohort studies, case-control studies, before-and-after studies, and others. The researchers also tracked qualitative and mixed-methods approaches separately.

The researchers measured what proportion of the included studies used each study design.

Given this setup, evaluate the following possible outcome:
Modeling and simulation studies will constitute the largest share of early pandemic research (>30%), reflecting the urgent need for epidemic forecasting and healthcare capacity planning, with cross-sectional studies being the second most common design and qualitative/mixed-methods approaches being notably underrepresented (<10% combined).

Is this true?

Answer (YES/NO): NO